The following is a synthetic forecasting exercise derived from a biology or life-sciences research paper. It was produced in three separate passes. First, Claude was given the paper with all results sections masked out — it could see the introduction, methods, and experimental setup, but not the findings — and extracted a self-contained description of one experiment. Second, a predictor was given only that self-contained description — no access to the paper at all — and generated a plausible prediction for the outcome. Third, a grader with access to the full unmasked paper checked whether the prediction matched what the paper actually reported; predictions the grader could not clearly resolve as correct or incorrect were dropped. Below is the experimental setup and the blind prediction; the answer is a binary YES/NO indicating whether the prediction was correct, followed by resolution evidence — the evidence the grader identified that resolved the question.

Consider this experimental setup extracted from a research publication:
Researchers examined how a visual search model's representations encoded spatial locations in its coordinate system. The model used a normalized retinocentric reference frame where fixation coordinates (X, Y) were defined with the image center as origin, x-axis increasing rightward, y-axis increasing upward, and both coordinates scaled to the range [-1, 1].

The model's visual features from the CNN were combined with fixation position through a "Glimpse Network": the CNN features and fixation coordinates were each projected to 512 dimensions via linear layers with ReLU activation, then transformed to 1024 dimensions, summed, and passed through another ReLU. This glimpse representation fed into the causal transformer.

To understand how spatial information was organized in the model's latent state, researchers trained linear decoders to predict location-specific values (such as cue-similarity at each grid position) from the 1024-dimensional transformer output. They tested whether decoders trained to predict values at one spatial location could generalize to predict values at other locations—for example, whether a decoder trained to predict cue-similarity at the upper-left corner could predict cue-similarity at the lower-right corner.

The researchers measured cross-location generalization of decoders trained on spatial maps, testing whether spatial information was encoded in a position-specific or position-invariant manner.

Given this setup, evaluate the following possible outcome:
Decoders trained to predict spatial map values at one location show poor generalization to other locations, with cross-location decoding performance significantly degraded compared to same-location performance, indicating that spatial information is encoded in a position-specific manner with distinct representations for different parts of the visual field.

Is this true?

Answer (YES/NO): NO